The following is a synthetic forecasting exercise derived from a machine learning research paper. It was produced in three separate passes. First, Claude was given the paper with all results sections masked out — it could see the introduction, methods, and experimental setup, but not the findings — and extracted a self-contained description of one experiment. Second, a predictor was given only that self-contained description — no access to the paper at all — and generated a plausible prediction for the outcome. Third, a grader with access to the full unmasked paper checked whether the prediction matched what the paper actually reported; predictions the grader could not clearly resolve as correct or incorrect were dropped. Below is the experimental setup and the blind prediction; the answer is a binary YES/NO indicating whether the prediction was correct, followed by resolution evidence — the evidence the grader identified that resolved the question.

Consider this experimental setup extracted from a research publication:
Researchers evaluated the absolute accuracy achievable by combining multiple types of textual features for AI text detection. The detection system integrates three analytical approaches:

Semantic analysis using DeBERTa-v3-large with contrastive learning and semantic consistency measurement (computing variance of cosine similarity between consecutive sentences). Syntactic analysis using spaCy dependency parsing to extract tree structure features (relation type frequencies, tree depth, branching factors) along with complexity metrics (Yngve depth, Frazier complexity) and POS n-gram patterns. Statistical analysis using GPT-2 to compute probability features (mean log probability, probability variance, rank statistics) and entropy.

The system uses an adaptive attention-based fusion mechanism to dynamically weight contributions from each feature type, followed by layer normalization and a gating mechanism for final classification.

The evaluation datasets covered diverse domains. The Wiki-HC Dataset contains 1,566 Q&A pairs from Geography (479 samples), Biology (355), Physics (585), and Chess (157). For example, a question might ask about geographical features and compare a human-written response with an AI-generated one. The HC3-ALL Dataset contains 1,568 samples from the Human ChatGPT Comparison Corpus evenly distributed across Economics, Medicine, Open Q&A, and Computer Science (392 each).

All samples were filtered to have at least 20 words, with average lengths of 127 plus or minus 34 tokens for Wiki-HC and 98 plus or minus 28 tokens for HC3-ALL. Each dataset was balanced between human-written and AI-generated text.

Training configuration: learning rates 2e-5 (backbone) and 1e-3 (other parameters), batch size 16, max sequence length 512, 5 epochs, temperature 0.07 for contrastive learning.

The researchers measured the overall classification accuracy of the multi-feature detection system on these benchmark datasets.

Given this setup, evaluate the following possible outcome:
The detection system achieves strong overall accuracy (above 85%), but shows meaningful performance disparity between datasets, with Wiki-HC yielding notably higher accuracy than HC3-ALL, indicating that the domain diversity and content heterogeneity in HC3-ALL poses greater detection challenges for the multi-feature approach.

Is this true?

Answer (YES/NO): NO